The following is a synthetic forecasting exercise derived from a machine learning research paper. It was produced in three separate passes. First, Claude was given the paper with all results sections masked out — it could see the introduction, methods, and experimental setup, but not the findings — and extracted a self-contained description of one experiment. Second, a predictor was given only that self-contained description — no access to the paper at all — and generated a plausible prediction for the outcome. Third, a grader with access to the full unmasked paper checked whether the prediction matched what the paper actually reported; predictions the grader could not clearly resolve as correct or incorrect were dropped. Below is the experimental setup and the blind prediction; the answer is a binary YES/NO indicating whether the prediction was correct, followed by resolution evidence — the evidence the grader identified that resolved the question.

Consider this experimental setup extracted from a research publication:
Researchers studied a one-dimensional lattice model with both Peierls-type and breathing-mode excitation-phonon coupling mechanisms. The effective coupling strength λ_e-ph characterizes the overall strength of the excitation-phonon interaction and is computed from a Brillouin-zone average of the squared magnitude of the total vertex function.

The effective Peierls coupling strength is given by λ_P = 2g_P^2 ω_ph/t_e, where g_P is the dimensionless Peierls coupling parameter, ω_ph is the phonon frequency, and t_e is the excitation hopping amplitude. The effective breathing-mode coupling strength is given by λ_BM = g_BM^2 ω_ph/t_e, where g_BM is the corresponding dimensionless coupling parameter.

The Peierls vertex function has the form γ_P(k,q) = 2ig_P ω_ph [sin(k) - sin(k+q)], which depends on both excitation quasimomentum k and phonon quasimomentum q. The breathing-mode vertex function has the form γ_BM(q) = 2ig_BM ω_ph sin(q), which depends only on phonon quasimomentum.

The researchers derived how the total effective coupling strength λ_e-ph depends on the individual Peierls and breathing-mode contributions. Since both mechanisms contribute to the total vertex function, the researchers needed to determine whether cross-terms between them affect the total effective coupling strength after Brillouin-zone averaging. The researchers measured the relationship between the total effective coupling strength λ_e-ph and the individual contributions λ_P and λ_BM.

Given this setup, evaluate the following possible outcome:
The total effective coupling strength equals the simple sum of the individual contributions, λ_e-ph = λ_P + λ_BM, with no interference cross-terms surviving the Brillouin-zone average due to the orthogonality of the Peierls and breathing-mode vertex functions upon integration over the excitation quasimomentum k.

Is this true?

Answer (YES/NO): YES